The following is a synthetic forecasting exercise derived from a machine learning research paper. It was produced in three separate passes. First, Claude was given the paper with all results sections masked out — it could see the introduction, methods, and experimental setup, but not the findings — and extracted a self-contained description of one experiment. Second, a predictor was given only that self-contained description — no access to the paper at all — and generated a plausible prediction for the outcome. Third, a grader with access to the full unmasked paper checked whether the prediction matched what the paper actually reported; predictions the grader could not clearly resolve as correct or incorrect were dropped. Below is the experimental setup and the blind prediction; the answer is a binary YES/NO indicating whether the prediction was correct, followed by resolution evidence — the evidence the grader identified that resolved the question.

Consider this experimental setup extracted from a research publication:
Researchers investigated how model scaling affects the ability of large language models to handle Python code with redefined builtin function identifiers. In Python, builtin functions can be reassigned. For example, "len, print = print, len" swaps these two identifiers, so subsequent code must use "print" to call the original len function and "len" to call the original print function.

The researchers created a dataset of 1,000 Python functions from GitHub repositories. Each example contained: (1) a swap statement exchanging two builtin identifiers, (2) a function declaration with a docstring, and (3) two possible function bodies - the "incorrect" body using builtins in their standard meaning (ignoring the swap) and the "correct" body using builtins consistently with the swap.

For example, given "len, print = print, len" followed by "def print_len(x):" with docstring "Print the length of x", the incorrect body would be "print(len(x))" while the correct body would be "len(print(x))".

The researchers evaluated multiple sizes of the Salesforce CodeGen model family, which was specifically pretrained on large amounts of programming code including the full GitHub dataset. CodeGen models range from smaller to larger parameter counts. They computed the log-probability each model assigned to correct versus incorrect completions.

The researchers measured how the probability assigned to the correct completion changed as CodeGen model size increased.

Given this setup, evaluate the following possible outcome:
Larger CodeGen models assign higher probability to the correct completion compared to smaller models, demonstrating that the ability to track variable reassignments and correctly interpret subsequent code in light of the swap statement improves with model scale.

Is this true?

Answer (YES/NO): NO